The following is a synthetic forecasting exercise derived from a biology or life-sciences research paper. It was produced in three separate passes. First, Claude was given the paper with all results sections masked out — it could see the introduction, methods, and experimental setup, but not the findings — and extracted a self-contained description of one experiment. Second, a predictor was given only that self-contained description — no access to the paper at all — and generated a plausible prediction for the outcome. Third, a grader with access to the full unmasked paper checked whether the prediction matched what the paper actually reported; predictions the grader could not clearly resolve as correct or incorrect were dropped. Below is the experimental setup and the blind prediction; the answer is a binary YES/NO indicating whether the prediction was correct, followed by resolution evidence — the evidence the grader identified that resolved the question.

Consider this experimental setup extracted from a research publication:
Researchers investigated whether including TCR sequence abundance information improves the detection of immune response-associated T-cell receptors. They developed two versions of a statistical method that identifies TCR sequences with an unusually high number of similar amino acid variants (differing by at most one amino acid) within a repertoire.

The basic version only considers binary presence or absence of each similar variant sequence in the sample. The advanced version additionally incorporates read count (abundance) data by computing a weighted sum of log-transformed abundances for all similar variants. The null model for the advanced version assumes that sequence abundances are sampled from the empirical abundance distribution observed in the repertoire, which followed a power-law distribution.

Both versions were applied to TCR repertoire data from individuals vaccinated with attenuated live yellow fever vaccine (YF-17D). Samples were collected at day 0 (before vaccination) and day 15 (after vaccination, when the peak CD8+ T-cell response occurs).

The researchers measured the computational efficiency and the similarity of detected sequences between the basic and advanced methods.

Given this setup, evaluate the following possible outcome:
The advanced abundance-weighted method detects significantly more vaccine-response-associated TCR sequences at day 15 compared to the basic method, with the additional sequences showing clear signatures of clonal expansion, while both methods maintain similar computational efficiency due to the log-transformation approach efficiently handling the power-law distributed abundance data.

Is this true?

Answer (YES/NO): NO